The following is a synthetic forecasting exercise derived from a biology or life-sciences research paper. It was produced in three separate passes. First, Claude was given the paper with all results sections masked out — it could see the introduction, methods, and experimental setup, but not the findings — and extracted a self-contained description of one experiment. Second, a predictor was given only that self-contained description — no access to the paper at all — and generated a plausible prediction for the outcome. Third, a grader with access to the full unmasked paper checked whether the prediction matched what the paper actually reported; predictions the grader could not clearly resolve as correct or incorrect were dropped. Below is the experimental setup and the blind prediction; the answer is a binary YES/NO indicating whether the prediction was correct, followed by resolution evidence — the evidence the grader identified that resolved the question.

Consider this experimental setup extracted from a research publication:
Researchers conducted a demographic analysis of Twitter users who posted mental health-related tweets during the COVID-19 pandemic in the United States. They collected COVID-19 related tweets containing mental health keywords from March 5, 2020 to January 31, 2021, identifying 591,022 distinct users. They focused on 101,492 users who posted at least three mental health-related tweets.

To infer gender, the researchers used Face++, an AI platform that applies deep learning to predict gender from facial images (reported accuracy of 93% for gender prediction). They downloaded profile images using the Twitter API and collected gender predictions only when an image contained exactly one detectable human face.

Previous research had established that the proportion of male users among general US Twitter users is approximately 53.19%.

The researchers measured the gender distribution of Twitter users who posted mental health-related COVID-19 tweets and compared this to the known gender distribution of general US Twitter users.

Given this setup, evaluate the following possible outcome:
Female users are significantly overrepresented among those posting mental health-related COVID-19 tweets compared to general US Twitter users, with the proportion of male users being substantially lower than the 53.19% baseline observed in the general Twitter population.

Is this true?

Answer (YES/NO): NO